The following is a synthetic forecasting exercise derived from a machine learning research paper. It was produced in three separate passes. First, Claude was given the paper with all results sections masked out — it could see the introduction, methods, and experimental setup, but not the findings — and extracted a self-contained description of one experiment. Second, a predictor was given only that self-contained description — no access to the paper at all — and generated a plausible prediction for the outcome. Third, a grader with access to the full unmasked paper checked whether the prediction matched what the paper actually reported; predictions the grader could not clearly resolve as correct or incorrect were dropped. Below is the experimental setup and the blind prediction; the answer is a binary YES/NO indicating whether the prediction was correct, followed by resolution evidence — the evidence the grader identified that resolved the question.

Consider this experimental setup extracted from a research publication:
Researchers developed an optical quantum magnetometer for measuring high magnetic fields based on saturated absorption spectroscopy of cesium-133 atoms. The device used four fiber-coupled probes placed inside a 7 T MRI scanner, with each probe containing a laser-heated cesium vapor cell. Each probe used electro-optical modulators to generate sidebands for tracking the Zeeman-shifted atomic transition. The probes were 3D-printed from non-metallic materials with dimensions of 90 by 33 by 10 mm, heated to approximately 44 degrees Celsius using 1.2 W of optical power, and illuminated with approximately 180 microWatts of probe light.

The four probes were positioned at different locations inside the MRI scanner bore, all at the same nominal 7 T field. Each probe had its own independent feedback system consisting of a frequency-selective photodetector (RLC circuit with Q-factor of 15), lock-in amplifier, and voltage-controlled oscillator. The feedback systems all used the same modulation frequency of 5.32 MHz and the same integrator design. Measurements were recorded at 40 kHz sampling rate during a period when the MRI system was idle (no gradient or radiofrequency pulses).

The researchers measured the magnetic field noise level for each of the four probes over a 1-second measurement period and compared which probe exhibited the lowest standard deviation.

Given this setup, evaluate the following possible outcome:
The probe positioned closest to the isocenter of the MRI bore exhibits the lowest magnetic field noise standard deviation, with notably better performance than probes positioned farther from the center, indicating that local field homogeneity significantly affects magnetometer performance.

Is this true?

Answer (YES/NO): NO